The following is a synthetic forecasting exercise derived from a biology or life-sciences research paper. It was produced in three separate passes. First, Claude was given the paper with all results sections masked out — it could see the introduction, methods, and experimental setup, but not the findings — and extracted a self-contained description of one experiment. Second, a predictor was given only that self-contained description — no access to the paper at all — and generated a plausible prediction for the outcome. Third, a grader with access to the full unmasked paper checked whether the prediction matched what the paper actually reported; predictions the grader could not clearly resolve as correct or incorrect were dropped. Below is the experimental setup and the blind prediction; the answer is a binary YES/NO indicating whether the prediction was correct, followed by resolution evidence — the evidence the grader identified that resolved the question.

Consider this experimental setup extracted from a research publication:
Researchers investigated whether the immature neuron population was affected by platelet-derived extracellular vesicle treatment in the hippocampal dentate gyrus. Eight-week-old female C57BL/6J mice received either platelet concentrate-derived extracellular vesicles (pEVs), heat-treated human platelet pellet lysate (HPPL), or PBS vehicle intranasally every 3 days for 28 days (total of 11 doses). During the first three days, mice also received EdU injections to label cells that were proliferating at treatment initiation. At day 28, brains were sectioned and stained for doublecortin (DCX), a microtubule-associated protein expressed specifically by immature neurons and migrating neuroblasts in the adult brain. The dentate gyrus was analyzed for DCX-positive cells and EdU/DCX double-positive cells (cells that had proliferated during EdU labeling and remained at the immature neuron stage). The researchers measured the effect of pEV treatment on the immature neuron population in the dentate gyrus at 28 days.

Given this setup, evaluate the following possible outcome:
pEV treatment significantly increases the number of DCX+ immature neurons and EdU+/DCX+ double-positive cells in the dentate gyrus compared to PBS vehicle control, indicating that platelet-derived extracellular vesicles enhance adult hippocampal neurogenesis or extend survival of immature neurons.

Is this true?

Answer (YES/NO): NO